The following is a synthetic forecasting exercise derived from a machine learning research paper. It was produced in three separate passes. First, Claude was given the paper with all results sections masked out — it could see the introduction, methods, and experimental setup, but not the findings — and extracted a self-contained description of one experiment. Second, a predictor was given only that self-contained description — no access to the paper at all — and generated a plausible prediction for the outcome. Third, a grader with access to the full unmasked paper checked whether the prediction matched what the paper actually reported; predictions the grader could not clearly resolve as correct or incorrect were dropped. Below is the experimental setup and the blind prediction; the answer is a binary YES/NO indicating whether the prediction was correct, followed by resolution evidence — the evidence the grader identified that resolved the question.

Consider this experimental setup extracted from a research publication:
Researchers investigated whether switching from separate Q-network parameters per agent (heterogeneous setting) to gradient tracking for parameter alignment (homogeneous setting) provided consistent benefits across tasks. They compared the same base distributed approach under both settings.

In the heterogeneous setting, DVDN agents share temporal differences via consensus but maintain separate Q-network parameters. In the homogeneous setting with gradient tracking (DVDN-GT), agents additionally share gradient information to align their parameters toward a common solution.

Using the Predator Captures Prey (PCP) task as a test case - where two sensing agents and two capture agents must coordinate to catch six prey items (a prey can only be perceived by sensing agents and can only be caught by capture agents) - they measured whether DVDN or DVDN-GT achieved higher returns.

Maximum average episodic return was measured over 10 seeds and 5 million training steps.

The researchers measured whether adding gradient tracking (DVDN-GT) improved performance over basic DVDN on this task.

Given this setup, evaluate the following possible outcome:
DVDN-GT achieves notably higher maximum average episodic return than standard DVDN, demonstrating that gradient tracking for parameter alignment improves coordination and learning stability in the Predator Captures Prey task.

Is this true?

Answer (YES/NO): NO